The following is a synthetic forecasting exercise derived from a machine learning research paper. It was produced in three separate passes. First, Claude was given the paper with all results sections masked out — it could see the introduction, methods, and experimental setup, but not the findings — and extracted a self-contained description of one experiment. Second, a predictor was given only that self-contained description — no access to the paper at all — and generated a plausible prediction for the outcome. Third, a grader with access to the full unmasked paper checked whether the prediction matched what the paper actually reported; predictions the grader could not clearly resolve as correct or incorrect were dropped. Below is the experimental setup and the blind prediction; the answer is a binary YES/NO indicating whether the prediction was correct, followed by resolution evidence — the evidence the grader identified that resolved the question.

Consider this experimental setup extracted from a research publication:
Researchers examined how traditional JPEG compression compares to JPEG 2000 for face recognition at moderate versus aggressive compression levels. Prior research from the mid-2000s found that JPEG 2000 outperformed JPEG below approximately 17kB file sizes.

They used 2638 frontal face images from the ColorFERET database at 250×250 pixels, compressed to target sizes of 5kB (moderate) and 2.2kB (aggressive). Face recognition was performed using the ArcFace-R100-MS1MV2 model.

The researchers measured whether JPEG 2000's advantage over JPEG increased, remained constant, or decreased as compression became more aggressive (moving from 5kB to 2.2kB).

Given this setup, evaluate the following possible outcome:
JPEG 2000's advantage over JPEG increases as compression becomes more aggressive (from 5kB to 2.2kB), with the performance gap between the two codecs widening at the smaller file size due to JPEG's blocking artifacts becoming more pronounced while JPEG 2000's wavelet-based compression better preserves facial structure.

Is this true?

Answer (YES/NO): YES